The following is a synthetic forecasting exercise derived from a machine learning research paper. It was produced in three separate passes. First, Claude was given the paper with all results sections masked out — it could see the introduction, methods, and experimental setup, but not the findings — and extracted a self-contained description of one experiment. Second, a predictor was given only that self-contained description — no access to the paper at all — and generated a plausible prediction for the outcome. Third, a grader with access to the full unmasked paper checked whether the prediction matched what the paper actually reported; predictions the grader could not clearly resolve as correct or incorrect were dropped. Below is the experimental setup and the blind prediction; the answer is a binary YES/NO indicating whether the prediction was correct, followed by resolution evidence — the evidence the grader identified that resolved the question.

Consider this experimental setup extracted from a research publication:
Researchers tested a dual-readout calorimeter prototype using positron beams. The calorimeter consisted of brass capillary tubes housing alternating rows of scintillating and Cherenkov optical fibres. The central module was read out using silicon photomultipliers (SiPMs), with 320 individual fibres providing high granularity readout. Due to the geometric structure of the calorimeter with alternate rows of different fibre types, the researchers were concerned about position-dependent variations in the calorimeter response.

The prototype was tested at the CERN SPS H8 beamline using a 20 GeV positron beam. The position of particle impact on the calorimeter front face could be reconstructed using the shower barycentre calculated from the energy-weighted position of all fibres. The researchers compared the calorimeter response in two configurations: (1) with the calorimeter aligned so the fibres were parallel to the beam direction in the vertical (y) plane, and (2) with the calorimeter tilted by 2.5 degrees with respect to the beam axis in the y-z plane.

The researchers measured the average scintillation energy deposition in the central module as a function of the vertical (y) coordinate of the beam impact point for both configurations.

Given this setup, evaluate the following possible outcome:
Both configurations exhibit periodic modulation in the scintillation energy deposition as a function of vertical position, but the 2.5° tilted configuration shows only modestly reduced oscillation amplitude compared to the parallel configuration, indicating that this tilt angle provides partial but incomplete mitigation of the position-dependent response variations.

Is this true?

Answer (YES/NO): NO